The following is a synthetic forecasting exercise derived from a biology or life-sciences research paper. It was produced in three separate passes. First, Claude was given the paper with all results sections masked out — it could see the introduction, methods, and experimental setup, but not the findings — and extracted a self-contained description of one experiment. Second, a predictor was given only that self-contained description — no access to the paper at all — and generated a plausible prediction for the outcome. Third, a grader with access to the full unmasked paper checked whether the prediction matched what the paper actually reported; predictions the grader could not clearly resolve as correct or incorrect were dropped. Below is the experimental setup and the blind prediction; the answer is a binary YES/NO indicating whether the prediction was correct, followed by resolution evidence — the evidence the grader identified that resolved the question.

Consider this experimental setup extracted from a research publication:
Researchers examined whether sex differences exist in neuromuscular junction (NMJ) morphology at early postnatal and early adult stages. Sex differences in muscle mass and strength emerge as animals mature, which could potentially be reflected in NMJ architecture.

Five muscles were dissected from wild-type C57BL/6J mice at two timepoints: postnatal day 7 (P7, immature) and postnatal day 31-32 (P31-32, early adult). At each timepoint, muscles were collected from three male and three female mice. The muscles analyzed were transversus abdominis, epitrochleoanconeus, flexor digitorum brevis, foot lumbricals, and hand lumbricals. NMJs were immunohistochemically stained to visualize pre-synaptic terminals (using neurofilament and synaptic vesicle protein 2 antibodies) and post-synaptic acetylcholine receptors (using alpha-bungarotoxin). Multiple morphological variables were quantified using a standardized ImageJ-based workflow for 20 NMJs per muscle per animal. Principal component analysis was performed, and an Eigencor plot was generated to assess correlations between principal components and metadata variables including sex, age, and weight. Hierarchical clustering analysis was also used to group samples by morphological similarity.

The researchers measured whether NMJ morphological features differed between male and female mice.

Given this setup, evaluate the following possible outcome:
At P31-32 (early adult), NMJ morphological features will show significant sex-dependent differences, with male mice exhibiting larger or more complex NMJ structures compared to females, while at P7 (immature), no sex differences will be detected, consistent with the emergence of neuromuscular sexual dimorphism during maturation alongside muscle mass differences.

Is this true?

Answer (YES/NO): NO